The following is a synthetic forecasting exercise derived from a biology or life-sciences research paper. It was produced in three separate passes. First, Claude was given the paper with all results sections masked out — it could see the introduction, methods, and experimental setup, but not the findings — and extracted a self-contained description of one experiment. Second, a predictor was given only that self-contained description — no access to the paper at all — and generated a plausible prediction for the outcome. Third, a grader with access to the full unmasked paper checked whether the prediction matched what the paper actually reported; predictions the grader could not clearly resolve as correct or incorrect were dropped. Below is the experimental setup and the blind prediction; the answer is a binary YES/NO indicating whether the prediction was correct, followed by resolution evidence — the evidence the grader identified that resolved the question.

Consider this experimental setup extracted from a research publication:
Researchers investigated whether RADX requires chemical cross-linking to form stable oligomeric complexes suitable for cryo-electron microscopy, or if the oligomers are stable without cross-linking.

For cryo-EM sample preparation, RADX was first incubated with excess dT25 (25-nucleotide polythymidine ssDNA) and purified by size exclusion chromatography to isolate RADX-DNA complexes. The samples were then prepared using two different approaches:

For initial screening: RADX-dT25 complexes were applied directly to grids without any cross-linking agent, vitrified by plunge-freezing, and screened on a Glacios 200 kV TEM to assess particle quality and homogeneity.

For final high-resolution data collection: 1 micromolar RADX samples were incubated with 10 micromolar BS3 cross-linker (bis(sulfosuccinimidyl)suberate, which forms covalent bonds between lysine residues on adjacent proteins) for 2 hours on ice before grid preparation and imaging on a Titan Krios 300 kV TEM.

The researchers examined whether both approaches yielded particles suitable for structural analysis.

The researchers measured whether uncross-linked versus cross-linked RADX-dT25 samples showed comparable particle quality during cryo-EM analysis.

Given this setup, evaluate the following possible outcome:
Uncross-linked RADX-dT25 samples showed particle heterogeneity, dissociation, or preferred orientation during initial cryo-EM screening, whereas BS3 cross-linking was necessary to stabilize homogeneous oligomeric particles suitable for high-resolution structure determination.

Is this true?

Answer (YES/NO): YES